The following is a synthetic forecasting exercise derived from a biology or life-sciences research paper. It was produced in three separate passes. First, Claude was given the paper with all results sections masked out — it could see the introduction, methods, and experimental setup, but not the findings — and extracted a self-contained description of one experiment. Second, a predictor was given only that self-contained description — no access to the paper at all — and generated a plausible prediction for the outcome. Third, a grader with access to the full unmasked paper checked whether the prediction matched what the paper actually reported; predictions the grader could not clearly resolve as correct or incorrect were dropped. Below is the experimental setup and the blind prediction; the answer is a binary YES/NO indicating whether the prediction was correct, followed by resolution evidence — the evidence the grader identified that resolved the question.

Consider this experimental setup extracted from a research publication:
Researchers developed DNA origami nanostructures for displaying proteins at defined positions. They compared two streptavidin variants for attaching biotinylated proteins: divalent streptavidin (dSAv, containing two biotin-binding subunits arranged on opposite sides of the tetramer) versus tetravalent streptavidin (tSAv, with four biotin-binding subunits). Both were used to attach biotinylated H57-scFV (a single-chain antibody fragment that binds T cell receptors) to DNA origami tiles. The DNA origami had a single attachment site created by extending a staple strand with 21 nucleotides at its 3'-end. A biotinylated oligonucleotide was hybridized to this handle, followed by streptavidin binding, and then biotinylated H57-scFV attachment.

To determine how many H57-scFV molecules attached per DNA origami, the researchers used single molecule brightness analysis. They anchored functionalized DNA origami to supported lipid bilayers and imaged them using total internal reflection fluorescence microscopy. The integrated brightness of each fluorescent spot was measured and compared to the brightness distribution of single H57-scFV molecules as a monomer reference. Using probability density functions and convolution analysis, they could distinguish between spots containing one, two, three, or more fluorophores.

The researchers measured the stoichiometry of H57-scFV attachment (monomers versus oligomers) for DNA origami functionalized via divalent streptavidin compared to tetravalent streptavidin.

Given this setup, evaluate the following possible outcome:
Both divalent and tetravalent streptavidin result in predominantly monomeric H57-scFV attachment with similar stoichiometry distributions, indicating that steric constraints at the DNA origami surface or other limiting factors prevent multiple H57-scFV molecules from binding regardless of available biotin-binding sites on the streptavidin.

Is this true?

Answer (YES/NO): NO